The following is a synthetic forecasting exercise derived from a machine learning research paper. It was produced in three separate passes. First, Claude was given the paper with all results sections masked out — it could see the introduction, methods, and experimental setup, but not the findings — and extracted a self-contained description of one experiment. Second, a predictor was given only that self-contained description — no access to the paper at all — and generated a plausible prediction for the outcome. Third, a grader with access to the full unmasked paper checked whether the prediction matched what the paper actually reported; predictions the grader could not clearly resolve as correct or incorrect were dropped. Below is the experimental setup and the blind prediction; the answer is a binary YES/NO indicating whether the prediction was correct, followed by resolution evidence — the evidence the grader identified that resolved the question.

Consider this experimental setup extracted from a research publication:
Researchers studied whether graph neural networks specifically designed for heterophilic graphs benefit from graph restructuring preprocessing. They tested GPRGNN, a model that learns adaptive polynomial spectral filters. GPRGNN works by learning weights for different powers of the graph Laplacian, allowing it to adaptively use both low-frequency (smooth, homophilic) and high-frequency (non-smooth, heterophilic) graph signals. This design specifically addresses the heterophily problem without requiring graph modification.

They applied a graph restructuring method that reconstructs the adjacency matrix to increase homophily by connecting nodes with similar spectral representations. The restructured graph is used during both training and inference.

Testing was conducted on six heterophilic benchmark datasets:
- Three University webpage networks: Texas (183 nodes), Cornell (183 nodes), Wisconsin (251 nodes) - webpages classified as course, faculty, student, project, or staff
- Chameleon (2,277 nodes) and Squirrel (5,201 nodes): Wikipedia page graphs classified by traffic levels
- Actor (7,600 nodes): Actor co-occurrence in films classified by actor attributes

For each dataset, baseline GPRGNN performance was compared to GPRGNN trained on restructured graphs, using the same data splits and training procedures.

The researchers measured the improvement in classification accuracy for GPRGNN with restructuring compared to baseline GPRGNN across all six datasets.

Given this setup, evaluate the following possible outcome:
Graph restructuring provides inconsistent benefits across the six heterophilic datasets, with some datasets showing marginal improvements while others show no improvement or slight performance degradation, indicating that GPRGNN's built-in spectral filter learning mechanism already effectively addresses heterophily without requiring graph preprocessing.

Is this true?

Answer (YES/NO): NO